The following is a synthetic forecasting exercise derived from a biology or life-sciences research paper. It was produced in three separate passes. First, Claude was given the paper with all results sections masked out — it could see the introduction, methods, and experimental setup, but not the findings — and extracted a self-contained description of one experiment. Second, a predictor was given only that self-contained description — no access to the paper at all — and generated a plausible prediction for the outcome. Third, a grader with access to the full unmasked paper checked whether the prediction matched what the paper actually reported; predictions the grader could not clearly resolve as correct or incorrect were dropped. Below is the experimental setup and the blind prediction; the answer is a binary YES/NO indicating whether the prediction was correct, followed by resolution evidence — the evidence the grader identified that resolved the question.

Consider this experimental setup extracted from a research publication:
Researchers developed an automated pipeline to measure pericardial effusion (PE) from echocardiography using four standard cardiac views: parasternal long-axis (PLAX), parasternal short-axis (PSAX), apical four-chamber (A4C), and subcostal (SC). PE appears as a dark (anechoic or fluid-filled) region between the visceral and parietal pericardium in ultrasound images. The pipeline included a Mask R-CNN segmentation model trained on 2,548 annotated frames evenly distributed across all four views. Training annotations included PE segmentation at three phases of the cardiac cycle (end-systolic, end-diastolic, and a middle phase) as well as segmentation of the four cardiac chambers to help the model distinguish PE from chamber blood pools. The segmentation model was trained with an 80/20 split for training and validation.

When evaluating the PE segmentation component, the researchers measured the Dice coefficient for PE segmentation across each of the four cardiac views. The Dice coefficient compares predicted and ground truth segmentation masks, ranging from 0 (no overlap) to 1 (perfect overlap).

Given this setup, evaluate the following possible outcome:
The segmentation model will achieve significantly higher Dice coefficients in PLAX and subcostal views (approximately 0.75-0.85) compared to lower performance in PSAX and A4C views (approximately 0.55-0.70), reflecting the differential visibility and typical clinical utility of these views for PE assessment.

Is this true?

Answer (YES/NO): NO